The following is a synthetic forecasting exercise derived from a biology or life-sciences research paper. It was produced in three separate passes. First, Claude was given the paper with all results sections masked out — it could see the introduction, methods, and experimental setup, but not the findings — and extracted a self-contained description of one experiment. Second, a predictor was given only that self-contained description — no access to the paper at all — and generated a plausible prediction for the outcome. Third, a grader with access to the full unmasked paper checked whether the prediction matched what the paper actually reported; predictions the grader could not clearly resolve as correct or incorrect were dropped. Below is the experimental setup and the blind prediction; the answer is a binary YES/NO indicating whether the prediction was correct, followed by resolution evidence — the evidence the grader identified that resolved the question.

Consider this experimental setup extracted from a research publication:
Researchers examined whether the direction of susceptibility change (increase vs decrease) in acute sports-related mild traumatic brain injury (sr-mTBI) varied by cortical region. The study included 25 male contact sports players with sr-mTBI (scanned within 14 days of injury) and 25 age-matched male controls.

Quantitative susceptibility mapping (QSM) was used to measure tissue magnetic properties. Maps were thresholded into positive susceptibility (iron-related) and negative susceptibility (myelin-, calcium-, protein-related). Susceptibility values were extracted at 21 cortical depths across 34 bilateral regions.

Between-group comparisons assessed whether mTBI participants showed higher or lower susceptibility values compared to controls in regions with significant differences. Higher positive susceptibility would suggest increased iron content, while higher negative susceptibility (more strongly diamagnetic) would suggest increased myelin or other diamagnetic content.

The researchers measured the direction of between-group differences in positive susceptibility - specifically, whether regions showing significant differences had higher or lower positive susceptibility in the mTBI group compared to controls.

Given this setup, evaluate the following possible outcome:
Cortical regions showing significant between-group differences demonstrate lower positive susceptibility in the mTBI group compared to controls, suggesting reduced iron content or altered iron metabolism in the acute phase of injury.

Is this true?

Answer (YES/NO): NO